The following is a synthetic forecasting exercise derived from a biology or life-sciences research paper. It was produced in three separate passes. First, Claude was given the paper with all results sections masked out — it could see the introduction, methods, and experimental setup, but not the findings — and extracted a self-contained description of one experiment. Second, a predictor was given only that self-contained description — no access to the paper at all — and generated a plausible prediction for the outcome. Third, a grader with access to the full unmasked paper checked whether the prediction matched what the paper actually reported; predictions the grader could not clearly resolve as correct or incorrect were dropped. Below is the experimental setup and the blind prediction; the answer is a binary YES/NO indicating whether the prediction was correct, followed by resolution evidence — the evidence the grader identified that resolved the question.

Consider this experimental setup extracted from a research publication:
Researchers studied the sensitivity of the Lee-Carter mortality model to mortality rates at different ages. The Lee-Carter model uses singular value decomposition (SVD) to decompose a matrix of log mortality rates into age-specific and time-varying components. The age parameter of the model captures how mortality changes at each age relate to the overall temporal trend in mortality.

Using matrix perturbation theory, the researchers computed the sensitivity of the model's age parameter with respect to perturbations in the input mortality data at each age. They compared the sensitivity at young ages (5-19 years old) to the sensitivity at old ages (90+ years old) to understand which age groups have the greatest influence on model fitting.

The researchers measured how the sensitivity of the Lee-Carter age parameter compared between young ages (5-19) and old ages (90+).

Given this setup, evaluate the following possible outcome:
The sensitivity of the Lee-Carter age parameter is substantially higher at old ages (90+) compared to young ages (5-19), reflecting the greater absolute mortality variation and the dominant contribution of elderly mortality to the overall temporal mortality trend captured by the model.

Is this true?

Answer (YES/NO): NO